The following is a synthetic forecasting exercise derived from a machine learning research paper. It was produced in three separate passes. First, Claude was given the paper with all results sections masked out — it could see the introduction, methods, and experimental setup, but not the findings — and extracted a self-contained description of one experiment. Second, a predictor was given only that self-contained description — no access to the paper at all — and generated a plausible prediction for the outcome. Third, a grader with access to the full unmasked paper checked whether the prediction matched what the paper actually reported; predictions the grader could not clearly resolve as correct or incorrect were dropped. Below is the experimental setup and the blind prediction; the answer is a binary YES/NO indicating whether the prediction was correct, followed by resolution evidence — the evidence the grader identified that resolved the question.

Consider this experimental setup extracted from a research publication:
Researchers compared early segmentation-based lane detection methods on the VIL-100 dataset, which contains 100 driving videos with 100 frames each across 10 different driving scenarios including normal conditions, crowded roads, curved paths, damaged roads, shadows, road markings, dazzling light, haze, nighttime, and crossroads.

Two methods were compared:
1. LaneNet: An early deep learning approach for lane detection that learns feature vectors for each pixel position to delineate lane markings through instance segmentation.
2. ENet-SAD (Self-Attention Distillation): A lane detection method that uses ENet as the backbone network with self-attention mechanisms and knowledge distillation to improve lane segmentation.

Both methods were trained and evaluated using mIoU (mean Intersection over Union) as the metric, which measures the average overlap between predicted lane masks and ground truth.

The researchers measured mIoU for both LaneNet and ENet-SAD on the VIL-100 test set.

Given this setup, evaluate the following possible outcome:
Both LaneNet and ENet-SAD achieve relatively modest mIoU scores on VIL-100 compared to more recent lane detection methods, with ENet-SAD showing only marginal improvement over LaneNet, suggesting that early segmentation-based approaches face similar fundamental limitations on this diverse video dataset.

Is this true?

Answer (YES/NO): NO